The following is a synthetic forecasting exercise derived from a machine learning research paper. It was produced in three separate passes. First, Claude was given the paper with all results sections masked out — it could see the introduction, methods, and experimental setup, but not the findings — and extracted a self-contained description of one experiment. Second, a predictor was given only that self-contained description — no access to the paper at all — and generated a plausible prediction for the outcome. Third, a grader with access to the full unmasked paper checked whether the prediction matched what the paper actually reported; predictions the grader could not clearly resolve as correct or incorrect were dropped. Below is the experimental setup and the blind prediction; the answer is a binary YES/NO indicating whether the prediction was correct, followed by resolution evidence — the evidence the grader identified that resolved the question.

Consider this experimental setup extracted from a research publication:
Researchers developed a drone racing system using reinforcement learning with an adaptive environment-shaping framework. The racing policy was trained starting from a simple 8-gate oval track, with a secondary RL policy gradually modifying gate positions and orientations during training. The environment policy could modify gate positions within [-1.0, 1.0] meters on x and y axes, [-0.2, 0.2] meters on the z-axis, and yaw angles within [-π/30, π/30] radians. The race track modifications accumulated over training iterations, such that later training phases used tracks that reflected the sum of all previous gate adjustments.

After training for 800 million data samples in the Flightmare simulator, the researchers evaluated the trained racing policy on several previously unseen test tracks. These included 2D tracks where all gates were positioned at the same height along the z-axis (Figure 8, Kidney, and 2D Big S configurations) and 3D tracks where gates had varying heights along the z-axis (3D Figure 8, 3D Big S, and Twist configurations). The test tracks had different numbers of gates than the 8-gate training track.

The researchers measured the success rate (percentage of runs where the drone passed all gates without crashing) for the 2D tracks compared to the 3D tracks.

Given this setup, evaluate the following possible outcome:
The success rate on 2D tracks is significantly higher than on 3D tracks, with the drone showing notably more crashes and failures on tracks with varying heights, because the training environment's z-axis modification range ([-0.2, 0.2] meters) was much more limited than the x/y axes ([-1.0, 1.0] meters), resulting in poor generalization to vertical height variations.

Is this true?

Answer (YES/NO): NO